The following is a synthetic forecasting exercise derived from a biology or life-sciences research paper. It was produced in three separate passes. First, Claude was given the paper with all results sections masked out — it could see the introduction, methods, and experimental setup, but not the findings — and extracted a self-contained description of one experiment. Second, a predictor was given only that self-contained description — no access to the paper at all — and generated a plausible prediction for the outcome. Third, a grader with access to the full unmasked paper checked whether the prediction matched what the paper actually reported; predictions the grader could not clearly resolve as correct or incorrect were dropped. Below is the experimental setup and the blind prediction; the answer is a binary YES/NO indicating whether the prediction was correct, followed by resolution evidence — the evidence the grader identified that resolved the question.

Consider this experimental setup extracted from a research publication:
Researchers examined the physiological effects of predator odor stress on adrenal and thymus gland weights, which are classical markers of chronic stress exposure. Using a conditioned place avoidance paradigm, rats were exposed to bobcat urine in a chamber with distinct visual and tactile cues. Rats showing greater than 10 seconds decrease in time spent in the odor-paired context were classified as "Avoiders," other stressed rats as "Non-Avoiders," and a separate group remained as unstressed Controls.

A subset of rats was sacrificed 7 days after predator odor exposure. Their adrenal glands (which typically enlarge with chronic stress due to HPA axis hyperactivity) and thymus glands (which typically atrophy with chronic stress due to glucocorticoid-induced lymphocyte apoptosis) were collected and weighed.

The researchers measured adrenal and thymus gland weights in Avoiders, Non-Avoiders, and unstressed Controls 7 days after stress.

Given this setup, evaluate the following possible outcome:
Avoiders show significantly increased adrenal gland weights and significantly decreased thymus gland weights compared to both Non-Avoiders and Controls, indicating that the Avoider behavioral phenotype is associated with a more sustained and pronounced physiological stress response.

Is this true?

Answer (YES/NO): NO